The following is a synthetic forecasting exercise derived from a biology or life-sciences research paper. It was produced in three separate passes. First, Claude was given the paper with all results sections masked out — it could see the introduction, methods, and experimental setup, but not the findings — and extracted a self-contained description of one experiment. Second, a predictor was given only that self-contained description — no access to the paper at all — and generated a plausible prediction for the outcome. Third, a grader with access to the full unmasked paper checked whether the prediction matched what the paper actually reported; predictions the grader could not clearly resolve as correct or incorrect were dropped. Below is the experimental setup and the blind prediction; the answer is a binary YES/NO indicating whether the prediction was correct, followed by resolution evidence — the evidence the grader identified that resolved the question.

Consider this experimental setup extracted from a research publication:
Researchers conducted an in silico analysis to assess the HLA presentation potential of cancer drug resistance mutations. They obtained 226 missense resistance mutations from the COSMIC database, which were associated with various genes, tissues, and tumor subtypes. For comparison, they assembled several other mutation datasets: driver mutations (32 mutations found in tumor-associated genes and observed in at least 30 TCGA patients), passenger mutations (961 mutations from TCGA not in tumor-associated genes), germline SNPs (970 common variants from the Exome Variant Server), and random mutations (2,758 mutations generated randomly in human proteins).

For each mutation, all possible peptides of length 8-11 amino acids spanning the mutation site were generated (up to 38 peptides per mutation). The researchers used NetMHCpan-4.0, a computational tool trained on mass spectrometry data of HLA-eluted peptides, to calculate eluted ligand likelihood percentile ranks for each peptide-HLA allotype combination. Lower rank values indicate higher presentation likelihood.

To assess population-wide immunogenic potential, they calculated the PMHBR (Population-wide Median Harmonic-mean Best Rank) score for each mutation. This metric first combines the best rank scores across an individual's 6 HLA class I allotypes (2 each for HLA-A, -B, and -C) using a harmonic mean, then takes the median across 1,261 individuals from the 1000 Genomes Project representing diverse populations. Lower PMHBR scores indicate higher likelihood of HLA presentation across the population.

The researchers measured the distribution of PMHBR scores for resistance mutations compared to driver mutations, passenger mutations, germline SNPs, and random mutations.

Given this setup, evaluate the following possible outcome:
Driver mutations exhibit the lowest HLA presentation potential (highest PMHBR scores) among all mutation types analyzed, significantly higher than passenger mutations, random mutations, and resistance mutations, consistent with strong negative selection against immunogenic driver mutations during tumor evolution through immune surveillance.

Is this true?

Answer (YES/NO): NO